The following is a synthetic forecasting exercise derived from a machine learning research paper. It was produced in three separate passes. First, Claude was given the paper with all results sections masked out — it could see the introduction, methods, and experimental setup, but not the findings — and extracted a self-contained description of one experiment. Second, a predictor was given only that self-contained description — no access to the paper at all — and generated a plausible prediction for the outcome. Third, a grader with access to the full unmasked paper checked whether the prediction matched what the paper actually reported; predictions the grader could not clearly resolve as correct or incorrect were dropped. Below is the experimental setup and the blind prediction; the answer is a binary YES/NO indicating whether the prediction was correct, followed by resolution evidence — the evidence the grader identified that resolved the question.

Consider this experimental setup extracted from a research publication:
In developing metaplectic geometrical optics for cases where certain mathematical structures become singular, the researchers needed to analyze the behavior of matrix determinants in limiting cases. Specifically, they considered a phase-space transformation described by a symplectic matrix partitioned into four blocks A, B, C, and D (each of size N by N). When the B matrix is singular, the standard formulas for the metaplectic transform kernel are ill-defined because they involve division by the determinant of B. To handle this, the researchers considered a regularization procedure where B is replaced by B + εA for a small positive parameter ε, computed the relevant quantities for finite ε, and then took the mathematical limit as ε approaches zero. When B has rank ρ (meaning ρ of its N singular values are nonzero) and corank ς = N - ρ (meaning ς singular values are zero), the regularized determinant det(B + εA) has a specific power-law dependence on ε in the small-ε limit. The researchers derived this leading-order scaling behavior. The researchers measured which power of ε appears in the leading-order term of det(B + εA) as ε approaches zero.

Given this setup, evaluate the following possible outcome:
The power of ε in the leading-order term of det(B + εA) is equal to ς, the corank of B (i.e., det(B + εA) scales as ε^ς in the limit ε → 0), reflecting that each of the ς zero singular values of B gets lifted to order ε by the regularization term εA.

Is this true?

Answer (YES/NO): YES